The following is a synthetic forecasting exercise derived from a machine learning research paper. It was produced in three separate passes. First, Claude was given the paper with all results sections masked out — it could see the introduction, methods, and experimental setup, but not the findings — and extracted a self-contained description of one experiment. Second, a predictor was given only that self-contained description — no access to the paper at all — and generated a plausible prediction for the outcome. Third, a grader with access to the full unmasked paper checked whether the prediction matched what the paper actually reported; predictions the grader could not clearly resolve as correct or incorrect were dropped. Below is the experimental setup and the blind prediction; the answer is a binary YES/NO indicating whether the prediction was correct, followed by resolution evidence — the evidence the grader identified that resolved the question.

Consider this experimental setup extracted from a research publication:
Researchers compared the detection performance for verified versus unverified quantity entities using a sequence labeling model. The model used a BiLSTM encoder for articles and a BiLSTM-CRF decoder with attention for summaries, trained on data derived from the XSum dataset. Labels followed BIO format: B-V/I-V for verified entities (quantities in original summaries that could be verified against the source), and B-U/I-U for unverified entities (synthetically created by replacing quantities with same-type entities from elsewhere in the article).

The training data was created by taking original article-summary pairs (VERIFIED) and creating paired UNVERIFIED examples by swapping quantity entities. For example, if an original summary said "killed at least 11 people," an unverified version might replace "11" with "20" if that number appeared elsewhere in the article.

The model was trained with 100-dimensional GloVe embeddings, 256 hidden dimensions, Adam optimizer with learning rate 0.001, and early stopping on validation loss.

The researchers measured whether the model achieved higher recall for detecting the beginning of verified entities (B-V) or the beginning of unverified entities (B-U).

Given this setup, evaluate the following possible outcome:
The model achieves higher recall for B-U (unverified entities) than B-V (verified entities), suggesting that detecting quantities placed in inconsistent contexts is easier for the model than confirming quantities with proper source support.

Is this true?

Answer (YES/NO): NO